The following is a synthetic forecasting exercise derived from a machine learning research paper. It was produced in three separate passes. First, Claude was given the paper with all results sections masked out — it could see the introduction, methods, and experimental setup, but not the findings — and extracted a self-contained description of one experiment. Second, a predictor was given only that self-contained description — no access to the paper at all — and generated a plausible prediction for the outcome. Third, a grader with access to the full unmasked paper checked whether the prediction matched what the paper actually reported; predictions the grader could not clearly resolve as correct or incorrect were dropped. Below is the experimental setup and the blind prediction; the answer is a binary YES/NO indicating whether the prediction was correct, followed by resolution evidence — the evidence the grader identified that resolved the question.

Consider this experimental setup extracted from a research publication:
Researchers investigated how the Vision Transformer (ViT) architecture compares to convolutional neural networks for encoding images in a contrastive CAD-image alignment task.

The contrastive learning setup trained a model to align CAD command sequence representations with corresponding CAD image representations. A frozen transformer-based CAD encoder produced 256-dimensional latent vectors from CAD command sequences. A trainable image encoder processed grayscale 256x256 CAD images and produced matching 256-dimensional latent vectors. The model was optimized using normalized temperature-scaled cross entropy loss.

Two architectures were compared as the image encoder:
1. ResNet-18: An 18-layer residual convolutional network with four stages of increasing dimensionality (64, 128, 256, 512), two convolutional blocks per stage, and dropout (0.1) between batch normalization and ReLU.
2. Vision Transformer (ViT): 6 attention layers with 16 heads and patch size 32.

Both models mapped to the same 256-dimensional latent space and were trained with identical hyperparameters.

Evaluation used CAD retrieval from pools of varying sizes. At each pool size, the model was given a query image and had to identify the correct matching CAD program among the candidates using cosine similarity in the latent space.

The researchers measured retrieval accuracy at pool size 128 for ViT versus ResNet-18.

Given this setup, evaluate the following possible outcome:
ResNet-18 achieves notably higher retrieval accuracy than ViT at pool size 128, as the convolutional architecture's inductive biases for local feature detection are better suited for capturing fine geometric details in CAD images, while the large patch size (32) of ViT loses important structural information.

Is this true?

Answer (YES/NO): YES